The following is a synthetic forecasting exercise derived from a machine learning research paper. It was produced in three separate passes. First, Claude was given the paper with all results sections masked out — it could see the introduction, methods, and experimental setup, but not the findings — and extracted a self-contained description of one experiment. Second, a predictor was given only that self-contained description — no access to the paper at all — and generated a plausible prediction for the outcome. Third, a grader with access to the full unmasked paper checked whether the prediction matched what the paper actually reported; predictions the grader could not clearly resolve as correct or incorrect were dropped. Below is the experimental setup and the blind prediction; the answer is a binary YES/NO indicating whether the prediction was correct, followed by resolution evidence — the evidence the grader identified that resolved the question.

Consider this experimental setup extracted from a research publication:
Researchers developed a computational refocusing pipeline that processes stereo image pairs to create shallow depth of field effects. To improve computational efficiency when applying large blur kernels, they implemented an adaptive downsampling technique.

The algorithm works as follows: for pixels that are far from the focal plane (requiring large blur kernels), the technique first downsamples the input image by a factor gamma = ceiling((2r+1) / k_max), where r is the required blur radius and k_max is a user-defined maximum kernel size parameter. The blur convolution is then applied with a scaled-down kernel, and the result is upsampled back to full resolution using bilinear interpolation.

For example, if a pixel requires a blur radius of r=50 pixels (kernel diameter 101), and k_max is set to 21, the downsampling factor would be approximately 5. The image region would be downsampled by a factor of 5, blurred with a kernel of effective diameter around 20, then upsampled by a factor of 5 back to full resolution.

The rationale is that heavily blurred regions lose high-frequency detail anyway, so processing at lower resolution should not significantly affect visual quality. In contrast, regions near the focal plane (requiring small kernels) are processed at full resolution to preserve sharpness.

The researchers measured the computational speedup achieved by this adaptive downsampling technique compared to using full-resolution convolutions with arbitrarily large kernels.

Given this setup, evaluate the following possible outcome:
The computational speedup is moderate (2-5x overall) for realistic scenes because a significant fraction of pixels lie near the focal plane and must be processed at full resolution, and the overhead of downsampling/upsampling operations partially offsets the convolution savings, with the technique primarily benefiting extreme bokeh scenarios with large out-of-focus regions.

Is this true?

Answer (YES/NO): NO